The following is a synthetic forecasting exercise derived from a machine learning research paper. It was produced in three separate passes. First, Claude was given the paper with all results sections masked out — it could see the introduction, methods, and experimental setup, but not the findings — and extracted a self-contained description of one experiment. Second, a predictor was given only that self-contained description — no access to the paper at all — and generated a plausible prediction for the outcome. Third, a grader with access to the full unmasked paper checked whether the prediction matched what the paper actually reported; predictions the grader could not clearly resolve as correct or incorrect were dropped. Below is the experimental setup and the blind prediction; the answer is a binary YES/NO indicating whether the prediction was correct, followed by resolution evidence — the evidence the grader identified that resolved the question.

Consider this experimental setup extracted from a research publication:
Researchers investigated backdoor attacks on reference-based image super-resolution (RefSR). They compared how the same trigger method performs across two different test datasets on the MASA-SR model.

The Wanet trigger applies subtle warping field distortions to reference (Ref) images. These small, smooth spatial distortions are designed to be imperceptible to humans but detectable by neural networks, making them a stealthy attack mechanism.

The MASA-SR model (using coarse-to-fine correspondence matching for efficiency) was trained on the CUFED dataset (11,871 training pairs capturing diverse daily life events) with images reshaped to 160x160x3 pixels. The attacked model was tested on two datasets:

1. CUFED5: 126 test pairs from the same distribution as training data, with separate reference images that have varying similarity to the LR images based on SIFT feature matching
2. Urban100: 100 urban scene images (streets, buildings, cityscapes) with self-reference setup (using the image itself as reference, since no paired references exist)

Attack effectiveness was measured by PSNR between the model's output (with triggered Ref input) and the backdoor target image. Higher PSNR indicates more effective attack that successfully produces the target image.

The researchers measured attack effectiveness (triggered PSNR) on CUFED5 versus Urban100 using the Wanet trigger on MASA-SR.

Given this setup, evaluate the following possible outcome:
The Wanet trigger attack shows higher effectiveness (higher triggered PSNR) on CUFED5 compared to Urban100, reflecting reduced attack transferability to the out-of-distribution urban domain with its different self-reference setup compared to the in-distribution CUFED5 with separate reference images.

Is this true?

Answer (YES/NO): NO